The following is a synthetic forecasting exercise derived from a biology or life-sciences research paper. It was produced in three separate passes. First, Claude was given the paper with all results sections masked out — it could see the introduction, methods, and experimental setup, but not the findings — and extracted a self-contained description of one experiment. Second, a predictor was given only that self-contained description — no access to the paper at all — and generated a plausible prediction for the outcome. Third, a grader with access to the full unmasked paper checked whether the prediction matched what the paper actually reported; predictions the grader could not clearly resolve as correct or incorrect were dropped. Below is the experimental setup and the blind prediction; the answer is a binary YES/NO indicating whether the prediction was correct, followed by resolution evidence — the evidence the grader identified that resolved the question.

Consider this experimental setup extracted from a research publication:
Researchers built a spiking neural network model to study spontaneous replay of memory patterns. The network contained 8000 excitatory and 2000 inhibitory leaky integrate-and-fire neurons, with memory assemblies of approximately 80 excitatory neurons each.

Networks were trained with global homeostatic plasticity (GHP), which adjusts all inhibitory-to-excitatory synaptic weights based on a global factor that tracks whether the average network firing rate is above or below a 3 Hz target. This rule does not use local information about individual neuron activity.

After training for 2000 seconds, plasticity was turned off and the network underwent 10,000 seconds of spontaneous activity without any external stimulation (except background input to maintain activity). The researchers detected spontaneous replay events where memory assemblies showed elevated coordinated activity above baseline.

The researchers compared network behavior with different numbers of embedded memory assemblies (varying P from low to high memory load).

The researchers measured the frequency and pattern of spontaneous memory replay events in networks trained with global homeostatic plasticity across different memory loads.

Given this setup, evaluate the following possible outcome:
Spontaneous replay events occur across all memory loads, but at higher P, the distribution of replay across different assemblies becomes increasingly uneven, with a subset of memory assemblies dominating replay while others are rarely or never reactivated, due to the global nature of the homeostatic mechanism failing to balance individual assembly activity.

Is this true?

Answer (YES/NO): YES